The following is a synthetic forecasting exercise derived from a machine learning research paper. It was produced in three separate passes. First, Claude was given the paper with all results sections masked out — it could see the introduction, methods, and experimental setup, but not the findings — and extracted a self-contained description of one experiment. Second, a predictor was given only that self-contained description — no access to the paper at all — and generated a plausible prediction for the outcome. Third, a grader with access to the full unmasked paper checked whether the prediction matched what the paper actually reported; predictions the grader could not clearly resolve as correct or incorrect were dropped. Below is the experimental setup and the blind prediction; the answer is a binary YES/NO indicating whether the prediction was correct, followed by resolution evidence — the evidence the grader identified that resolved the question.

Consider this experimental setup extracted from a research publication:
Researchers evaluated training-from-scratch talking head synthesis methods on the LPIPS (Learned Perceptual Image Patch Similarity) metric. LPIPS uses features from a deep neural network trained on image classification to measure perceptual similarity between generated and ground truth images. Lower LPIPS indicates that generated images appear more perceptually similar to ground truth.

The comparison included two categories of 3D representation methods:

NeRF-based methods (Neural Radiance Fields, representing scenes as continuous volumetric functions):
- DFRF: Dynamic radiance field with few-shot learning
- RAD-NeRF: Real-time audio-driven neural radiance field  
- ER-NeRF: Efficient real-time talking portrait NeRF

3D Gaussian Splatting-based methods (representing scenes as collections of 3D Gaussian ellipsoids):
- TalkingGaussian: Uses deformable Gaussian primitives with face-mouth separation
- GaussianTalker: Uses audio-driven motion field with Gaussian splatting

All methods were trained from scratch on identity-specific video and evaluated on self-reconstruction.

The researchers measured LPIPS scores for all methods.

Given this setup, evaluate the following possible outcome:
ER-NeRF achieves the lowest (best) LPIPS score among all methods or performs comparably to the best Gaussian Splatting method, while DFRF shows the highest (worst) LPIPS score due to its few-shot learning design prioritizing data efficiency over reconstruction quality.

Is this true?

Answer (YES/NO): NO